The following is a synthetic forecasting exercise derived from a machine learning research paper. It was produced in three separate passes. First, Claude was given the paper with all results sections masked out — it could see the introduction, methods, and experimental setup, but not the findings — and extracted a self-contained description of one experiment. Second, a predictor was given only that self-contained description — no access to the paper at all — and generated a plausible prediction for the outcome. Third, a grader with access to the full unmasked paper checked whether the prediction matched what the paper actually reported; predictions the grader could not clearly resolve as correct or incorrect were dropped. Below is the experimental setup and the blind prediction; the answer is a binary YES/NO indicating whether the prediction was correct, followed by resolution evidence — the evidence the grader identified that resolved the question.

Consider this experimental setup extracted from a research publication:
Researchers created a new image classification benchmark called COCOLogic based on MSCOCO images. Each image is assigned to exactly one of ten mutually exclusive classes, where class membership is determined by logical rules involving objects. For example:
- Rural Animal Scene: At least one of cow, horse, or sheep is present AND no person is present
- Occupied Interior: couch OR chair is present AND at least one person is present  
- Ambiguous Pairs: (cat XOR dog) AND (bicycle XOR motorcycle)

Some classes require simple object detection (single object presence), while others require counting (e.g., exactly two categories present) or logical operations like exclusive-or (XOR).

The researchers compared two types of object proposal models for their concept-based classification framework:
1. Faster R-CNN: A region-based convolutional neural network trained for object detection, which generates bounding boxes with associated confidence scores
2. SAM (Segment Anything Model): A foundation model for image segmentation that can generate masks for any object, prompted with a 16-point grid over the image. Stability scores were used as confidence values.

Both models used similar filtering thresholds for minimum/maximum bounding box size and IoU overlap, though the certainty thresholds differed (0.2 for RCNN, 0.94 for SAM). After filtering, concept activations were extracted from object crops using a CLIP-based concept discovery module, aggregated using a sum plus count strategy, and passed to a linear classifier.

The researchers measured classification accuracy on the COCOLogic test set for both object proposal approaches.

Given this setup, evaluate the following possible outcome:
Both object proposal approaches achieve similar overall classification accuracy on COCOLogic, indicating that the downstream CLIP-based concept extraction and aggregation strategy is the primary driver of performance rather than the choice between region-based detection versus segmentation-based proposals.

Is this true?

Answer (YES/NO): NO